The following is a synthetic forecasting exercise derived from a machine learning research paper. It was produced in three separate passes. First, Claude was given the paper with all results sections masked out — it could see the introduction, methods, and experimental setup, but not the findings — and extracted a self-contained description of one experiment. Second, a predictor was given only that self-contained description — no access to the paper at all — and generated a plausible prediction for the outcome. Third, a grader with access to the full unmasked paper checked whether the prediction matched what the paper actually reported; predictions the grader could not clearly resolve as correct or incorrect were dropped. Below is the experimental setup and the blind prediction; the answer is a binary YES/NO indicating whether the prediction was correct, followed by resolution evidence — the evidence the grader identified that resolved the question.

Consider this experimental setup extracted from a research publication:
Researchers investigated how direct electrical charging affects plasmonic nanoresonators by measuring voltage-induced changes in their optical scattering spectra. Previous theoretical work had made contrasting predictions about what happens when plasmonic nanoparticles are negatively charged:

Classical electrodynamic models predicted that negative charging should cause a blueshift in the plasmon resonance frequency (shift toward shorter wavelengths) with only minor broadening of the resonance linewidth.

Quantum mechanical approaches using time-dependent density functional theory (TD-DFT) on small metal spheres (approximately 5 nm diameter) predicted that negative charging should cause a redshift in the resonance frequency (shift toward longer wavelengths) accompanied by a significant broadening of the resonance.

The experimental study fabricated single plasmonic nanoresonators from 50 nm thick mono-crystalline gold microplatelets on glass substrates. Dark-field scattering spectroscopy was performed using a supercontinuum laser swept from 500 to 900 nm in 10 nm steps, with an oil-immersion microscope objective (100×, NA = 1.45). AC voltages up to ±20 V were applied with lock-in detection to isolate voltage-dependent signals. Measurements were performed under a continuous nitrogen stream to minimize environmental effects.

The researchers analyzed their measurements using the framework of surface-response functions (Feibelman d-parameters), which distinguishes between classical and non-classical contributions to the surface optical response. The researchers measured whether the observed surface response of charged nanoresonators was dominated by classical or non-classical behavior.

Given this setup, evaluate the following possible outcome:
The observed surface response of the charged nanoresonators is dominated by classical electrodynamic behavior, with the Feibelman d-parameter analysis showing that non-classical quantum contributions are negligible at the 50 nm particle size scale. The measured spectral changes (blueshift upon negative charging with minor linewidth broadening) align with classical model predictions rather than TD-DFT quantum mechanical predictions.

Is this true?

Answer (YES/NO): NO